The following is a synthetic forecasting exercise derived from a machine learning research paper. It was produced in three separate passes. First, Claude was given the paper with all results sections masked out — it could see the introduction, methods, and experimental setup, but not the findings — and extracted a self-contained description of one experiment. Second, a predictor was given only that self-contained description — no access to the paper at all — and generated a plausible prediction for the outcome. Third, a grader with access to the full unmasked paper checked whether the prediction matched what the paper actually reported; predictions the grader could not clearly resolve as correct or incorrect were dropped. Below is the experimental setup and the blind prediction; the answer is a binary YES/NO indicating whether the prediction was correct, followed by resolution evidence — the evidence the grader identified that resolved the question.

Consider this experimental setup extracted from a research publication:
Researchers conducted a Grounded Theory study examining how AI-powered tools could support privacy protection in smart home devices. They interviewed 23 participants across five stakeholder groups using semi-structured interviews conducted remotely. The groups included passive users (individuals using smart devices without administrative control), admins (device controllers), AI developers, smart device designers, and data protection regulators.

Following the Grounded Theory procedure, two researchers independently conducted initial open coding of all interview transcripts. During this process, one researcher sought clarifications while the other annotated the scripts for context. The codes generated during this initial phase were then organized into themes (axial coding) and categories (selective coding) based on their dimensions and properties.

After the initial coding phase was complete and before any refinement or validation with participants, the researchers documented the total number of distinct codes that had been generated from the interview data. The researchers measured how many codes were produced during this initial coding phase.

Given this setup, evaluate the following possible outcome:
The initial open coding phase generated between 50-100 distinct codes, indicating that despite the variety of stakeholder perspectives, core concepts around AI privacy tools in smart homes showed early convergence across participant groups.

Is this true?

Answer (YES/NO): NO